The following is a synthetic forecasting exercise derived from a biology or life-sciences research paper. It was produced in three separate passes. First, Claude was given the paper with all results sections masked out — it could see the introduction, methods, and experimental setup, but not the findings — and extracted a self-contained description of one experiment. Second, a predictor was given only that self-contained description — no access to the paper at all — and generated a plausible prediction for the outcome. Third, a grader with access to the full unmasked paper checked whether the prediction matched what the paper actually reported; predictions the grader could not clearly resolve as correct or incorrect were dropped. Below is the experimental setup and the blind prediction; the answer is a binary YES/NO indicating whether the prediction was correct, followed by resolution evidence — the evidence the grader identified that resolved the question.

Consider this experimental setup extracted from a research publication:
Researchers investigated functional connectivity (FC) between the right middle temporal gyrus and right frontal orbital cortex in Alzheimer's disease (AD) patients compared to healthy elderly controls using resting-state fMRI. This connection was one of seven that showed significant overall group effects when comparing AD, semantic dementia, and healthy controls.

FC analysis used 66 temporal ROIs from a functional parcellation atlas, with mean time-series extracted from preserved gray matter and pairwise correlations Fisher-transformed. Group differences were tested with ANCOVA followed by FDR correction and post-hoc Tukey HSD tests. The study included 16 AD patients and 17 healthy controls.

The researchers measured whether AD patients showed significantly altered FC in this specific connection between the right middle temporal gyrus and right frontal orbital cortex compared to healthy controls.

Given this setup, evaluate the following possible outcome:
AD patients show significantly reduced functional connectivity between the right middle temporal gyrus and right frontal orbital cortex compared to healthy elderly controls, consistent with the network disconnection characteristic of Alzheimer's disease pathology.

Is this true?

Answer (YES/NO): YES